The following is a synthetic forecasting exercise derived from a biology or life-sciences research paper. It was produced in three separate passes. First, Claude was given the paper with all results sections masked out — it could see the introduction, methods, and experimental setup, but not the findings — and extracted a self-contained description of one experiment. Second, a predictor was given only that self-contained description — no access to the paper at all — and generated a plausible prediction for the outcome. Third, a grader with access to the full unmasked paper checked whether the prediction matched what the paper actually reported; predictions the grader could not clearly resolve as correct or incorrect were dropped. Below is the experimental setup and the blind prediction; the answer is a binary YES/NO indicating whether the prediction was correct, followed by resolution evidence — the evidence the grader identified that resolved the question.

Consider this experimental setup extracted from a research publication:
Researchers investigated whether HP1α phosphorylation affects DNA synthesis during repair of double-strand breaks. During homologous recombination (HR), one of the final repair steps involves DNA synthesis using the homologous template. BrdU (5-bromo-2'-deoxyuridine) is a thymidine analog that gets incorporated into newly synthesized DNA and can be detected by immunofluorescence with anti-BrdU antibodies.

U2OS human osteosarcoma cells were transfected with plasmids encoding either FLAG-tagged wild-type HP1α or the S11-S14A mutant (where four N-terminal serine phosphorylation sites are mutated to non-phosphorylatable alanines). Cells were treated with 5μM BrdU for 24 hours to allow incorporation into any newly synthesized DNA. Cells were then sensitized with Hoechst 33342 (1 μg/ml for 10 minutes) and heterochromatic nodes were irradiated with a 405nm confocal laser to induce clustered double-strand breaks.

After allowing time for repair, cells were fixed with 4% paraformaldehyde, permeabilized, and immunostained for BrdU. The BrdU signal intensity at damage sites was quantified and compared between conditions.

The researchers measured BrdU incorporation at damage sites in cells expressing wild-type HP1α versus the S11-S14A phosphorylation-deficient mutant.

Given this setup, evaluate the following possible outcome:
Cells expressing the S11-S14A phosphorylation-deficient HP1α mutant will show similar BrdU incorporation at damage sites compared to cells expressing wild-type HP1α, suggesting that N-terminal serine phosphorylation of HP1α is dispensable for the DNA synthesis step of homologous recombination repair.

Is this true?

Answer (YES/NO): NO